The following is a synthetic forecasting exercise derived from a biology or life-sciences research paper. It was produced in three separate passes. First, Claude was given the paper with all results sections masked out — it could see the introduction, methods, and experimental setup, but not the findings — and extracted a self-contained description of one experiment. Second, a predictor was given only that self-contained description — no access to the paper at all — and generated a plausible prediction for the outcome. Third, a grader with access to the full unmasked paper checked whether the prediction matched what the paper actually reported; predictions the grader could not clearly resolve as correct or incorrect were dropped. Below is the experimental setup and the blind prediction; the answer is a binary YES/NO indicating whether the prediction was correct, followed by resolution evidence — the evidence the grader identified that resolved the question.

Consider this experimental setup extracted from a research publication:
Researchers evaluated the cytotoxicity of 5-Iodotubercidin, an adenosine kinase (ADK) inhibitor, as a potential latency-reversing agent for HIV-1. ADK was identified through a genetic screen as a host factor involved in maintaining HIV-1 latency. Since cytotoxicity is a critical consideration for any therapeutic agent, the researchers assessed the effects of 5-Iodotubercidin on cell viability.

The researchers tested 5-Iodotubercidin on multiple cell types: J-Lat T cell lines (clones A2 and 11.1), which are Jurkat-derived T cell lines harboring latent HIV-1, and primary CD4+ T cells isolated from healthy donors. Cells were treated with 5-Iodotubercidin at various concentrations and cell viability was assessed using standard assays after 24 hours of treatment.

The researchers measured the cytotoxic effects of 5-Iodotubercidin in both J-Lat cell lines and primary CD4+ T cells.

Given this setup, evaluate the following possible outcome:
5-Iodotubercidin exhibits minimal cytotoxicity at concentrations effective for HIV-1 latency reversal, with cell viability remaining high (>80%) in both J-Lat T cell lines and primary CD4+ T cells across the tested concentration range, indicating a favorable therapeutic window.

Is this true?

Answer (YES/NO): NO